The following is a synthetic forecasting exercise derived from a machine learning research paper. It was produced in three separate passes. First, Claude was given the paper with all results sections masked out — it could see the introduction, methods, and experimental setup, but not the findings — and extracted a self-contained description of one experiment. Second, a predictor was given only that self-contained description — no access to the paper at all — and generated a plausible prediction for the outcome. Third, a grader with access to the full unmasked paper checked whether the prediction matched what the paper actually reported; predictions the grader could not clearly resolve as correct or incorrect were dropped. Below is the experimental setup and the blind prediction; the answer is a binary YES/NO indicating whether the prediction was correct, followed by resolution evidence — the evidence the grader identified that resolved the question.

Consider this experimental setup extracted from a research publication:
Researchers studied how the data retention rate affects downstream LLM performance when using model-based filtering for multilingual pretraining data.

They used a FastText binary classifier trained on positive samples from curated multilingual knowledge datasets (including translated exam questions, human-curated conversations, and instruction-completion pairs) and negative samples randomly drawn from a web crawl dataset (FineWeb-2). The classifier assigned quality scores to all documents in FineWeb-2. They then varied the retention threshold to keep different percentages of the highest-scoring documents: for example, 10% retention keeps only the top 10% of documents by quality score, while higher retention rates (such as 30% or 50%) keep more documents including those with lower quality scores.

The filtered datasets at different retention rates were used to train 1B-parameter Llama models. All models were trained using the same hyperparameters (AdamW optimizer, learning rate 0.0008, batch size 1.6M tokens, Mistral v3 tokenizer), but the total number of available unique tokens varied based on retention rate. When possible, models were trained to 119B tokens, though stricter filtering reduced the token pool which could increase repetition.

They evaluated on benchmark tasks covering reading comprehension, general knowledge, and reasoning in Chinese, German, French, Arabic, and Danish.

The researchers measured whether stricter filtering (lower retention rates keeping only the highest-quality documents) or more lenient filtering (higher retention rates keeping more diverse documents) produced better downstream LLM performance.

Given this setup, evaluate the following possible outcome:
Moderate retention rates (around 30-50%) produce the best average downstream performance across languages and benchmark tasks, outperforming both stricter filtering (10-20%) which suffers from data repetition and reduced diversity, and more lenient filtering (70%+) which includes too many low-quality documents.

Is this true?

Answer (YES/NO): NO